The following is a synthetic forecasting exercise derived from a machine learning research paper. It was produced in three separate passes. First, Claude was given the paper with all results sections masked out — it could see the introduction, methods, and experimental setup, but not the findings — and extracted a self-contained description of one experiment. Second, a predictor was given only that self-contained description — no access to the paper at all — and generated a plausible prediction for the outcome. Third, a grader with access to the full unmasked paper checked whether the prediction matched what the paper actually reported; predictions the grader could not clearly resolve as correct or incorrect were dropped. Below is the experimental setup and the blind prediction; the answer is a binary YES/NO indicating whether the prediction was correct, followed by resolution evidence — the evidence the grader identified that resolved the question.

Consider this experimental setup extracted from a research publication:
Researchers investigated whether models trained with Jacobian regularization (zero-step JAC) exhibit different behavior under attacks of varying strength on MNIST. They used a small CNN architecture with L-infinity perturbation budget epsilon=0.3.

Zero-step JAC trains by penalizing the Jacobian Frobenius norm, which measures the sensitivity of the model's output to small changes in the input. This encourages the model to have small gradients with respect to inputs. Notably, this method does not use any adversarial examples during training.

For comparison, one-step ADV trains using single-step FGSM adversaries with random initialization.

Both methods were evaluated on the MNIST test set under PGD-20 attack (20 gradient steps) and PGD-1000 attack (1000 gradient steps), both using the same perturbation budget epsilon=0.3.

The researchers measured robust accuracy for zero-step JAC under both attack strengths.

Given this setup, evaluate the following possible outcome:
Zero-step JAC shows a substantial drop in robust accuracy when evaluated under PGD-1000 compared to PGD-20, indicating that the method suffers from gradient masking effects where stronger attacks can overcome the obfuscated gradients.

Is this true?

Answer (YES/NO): YES